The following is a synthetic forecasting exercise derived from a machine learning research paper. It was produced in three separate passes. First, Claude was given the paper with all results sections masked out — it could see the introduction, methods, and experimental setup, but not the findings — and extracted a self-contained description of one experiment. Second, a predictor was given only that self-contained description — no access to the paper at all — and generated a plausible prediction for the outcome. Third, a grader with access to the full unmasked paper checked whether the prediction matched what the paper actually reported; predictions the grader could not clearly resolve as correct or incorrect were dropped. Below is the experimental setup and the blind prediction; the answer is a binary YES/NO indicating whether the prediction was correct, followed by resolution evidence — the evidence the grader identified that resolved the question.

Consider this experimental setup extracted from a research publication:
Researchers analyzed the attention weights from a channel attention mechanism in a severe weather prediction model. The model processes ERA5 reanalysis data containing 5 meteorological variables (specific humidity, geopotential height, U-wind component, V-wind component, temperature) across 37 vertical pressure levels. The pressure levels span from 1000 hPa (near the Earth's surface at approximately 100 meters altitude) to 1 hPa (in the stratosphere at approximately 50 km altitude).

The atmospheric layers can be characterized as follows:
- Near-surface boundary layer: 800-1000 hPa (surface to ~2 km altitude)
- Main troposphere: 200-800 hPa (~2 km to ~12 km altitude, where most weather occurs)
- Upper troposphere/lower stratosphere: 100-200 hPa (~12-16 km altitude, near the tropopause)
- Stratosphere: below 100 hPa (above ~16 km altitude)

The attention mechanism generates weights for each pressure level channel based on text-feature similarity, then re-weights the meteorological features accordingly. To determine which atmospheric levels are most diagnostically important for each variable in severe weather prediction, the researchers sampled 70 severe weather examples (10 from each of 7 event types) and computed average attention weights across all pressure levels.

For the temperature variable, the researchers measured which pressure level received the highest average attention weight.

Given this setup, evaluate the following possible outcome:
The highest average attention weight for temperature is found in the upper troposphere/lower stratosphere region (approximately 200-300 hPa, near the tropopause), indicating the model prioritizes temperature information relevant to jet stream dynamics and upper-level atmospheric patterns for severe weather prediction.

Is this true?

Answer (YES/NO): NO